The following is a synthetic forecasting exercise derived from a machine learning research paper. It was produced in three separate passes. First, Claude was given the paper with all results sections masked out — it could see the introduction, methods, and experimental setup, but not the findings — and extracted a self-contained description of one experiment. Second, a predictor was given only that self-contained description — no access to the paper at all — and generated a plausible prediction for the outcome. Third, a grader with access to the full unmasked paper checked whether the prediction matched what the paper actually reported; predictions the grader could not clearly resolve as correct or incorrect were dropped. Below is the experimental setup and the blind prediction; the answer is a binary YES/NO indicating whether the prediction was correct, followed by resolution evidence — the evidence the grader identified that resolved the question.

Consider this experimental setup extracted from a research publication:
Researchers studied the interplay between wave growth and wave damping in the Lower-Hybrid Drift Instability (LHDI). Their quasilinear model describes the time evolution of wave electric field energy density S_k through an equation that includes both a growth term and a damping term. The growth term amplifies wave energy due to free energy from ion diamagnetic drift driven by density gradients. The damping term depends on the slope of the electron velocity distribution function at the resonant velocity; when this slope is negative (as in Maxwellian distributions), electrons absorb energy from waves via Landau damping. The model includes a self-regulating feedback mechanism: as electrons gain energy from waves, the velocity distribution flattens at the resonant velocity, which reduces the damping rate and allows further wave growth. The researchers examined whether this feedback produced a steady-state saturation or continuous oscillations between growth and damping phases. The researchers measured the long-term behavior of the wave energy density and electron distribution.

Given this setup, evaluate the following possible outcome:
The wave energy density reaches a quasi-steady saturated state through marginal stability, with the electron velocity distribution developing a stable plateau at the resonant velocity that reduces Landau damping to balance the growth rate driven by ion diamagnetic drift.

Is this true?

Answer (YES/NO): YES